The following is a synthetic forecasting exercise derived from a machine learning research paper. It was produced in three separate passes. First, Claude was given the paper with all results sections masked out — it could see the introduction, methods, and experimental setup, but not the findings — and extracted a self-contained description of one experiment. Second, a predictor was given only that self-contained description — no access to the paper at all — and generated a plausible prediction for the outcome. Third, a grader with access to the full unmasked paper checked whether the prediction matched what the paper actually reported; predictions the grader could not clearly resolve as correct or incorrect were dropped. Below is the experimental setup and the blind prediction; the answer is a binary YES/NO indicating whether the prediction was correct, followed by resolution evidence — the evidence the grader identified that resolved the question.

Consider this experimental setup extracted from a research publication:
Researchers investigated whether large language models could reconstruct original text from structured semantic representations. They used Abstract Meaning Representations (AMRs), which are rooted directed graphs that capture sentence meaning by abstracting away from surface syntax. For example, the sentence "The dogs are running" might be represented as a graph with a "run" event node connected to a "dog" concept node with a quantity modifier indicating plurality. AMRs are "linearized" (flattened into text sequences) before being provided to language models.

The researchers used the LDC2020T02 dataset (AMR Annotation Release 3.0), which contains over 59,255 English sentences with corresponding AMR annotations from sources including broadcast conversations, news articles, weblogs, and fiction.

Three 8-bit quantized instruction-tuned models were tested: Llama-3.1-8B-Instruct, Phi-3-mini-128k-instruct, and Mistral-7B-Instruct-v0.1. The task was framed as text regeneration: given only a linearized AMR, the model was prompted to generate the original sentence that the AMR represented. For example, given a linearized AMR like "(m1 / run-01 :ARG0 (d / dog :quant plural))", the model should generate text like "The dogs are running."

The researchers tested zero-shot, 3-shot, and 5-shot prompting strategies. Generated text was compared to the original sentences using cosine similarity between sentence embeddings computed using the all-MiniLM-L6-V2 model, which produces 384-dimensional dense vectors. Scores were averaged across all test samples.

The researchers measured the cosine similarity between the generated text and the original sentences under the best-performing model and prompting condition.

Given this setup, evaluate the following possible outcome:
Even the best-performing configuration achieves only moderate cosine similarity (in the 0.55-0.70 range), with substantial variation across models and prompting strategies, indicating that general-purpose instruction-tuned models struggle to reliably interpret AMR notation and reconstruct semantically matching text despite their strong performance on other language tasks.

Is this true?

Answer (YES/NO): NO